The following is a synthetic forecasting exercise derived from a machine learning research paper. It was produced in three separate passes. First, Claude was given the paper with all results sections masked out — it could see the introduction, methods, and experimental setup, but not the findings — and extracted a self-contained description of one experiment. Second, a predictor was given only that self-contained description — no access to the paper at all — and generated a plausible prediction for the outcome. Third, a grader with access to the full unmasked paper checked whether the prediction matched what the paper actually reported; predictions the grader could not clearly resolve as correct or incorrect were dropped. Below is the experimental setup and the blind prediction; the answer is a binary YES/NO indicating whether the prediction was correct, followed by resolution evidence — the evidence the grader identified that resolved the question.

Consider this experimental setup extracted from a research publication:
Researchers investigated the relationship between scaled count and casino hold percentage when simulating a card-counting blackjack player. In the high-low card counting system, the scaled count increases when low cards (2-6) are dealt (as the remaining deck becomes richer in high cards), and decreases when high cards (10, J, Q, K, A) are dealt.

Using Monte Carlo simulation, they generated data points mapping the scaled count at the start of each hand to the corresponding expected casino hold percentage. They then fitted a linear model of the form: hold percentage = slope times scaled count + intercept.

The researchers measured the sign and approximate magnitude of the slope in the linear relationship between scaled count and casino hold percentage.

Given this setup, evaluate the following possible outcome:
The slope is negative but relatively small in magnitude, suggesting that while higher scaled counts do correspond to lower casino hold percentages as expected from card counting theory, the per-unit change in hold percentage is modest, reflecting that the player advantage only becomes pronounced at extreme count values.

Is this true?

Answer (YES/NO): NO